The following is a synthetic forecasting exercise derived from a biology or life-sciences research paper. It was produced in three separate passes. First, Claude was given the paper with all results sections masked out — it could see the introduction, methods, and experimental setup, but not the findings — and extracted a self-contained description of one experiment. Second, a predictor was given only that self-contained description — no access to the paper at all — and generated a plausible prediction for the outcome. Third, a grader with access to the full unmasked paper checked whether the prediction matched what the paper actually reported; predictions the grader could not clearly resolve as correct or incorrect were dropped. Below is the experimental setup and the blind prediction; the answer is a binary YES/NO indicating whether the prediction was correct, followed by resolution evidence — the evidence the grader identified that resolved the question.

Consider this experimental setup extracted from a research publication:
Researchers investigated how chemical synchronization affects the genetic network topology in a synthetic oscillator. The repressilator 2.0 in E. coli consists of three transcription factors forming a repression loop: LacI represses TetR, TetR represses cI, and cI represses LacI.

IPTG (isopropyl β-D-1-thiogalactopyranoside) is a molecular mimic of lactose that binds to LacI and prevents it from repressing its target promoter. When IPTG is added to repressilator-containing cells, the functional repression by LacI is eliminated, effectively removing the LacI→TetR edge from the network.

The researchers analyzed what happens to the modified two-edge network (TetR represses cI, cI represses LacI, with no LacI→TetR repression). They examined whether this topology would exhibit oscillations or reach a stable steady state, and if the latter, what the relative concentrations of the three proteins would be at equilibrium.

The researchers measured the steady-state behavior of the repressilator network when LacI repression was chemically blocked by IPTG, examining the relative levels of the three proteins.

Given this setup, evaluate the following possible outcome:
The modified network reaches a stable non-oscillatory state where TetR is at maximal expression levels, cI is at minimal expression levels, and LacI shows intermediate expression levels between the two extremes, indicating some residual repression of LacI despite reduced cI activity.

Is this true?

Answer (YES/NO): NO